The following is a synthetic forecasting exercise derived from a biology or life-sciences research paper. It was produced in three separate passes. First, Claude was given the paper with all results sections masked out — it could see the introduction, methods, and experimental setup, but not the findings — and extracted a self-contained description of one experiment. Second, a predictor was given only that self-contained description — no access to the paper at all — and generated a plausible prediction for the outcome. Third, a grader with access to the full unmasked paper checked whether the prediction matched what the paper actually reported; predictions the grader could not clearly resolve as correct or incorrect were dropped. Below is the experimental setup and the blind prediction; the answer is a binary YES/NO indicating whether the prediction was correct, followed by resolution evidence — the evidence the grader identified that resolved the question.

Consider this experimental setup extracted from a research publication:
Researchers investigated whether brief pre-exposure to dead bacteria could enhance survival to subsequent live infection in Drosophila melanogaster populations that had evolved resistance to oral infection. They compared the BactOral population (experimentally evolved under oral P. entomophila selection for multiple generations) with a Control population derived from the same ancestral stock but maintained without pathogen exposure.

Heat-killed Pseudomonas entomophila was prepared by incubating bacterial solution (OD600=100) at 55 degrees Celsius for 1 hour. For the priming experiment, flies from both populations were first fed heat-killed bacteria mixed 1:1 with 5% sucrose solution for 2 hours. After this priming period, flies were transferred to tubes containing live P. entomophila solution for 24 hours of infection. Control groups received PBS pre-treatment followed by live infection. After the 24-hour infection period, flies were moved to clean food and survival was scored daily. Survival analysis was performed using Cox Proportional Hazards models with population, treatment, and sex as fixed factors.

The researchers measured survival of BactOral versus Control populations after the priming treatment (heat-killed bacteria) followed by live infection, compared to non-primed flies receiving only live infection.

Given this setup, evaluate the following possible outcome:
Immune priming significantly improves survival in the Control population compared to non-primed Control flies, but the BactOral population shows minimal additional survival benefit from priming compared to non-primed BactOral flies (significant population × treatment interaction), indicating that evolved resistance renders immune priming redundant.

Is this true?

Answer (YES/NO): NO